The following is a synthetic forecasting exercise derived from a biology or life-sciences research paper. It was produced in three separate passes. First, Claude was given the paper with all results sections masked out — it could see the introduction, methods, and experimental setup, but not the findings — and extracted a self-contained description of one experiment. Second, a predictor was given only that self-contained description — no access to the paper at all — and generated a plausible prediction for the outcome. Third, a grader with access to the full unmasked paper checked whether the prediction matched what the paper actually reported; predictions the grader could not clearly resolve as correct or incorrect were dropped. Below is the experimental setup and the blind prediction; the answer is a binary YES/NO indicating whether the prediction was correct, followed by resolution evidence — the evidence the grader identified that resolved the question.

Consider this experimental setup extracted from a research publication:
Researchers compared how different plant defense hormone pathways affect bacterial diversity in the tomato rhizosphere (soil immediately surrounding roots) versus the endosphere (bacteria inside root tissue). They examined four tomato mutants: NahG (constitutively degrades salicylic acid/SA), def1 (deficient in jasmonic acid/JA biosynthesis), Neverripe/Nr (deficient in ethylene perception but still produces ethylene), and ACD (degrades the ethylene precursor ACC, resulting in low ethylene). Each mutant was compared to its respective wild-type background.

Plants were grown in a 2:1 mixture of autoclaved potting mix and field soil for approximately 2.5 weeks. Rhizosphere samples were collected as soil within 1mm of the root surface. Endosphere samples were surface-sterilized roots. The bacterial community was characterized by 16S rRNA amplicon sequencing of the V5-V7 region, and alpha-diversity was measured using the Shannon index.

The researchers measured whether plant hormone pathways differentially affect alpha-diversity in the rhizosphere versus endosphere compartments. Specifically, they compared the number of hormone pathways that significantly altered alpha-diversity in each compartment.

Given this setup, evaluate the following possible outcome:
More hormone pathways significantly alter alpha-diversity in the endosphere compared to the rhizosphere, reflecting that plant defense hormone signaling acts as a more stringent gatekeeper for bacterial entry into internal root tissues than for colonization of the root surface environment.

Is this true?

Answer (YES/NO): YES